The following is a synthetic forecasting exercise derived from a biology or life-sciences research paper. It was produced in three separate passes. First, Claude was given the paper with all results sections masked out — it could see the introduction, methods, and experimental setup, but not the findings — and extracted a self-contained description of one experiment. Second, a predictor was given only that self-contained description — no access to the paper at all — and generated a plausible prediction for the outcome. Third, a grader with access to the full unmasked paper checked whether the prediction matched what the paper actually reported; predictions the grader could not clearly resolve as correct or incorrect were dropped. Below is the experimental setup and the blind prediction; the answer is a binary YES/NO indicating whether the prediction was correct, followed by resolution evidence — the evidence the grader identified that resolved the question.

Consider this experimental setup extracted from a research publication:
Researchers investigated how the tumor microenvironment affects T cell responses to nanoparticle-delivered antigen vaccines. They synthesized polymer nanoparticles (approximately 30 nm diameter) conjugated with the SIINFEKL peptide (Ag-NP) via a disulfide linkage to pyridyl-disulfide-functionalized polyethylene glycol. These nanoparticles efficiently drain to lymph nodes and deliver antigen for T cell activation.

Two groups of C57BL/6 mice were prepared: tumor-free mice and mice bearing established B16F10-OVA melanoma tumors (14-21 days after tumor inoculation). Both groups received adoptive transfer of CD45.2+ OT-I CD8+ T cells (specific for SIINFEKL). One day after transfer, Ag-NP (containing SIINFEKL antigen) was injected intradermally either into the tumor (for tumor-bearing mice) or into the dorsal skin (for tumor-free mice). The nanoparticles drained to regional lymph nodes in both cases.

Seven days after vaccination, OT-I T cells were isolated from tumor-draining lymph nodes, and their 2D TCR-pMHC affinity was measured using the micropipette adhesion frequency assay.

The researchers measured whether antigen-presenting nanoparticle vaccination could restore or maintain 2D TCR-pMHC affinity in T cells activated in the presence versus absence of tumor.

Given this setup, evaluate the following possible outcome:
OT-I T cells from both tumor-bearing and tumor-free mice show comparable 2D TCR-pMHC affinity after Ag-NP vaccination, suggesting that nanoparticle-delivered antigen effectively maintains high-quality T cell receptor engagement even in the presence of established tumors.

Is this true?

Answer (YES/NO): NO